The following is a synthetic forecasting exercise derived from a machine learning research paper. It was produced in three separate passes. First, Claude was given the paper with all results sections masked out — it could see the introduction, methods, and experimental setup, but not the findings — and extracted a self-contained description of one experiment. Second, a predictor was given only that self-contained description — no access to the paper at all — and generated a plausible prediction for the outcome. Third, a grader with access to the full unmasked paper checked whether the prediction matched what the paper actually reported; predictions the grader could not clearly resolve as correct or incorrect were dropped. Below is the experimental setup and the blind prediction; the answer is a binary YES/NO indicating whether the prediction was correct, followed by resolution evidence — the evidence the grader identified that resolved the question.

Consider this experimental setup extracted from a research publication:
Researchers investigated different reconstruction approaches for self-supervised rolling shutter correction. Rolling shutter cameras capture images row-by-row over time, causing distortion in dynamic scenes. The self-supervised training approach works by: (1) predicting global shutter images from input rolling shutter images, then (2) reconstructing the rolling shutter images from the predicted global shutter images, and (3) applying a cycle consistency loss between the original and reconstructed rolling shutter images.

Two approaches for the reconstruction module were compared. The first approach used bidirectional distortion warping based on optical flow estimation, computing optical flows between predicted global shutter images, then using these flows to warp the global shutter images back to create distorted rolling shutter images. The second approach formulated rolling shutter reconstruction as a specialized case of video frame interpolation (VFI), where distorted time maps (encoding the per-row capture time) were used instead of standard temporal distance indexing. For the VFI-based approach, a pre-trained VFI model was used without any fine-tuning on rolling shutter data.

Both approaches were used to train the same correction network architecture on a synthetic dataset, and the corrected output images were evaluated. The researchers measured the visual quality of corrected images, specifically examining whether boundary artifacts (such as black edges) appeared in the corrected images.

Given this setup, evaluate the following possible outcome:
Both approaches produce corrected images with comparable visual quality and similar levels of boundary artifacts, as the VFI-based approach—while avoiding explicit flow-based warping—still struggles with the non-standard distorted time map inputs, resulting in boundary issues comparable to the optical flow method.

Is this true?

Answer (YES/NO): NO